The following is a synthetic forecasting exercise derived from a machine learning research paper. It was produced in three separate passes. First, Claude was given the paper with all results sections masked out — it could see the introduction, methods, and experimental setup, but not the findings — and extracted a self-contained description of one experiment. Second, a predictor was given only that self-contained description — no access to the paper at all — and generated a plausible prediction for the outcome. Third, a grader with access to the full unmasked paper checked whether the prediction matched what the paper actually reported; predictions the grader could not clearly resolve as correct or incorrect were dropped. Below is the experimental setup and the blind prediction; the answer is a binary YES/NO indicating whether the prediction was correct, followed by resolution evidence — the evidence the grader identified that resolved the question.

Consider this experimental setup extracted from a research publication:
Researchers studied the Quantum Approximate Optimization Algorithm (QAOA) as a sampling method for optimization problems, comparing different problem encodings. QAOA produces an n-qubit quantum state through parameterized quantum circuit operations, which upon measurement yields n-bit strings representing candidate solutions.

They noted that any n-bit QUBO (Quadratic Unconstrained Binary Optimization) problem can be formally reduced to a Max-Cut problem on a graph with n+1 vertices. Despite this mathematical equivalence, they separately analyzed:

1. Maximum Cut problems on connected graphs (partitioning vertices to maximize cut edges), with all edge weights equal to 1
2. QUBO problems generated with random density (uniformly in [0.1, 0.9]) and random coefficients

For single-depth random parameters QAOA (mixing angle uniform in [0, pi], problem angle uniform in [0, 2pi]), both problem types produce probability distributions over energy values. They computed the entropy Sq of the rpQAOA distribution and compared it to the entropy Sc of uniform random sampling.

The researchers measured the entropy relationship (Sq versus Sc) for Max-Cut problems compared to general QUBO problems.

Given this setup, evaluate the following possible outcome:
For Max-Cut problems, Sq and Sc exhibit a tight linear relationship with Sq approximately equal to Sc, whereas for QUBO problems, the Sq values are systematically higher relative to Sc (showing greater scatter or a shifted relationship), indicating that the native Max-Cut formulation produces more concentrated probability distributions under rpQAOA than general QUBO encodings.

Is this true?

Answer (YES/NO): NO